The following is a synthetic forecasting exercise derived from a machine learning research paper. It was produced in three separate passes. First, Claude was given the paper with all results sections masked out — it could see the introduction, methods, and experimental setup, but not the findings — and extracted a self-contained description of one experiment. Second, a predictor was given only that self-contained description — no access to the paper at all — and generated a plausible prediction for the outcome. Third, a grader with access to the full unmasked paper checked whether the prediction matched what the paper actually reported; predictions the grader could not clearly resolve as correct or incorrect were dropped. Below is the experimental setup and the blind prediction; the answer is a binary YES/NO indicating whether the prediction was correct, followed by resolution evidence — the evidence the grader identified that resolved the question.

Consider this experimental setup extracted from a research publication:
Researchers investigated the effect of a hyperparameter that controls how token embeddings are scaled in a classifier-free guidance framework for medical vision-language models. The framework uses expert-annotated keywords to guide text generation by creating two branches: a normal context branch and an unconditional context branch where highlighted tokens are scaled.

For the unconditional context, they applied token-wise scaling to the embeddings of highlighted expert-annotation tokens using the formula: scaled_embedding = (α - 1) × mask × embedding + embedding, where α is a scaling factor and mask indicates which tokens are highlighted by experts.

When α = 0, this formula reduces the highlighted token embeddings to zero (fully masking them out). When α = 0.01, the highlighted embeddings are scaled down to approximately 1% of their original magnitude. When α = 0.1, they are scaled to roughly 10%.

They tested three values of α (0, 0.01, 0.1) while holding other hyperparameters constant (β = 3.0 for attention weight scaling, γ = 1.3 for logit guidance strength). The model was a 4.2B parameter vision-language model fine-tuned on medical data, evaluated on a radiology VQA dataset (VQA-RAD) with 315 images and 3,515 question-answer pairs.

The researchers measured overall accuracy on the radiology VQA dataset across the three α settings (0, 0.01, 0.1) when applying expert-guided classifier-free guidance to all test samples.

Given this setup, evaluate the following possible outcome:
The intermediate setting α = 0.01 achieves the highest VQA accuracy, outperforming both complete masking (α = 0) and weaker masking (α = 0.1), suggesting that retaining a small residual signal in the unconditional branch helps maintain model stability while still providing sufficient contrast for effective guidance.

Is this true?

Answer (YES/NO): YES